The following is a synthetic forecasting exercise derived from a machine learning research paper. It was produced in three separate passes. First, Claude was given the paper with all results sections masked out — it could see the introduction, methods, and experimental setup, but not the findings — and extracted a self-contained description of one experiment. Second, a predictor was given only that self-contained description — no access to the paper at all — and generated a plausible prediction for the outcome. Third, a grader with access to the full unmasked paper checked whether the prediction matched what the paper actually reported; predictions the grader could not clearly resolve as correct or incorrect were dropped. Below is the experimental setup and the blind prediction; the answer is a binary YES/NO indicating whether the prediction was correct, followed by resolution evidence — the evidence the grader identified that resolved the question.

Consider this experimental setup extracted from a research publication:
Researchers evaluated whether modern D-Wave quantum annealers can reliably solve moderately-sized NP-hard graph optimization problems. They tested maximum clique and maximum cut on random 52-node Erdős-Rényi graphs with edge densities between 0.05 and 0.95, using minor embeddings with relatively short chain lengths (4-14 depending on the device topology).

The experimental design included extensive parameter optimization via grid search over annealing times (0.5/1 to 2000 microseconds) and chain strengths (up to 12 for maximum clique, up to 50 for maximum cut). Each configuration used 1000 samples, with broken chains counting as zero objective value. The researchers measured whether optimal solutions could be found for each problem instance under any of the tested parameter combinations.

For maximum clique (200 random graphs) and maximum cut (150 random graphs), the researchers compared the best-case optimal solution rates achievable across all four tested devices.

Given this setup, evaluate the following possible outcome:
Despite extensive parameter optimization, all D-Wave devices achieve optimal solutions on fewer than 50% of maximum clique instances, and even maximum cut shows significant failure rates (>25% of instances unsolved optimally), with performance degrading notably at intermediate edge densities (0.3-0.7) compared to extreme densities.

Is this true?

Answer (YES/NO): NO